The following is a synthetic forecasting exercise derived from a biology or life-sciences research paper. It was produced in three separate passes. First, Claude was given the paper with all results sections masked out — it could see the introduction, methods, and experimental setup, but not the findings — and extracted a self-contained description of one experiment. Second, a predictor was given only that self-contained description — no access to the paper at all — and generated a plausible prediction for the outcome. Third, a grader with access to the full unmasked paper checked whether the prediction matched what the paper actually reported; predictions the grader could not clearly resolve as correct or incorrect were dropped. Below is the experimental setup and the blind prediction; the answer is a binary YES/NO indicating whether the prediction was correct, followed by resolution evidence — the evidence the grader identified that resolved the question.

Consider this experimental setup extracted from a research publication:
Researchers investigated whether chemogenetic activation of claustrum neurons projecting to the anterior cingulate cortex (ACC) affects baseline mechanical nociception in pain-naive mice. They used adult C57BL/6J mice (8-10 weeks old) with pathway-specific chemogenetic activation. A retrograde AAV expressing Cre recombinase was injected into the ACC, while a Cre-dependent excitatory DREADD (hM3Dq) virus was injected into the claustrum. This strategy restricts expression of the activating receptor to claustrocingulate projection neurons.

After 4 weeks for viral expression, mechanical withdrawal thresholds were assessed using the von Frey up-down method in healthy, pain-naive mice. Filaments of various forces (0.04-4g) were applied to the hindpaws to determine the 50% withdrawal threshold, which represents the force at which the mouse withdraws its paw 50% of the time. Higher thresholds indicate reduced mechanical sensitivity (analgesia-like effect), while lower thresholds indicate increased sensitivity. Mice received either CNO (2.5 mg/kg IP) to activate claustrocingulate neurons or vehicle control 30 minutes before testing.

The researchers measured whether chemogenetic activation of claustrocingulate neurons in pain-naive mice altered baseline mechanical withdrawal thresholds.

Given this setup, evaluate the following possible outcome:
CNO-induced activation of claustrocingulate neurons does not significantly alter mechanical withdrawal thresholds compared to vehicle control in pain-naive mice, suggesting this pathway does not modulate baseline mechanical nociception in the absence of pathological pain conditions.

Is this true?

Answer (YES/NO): YES